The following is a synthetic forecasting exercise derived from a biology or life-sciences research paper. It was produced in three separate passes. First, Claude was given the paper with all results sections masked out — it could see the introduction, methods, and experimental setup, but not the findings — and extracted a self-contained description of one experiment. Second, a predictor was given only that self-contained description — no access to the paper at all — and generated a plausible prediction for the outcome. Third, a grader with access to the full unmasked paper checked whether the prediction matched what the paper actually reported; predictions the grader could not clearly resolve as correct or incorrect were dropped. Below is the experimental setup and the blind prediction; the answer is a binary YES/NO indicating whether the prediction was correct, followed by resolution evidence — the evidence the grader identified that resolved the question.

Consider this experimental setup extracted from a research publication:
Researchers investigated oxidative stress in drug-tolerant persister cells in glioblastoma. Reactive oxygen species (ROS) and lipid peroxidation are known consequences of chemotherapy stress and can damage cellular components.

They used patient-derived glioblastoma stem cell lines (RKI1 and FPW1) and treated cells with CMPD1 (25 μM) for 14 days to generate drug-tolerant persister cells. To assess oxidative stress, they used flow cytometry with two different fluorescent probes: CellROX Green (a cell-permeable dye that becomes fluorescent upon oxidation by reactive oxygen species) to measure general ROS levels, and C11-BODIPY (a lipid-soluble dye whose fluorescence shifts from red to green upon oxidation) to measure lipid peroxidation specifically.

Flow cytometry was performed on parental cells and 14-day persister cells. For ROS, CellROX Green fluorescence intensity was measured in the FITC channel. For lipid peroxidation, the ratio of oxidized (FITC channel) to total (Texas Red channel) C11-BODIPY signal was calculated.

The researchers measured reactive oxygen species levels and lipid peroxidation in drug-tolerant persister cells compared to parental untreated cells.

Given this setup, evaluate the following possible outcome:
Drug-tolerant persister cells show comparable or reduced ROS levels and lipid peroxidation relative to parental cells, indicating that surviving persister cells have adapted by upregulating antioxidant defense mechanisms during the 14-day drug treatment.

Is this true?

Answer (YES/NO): NO